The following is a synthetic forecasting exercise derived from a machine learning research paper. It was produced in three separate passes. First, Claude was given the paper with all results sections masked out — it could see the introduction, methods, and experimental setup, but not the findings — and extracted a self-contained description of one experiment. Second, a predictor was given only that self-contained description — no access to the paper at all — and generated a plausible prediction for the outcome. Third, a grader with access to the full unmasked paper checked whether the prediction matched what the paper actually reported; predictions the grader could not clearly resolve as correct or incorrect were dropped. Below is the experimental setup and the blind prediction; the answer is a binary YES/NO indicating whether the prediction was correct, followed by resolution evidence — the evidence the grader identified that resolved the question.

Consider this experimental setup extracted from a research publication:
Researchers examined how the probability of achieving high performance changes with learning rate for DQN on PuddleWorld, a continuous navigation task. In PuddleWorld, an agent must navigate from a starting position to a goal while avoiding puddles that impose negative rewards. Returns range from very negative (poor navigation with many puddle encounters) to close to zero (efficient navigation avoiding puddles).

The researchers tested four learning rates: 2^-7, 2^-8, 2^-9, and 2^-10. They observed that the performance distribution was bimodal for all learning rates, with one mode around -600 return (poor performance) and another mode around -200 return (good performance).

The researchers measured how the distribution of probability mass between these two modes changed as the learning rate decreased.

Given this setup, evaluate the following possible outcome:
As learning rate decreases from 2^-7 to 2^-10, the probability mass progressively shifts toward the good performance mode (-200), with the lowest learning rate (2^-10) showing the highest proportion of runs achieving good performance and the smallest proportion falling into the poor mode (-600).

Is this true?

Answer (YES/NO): YES